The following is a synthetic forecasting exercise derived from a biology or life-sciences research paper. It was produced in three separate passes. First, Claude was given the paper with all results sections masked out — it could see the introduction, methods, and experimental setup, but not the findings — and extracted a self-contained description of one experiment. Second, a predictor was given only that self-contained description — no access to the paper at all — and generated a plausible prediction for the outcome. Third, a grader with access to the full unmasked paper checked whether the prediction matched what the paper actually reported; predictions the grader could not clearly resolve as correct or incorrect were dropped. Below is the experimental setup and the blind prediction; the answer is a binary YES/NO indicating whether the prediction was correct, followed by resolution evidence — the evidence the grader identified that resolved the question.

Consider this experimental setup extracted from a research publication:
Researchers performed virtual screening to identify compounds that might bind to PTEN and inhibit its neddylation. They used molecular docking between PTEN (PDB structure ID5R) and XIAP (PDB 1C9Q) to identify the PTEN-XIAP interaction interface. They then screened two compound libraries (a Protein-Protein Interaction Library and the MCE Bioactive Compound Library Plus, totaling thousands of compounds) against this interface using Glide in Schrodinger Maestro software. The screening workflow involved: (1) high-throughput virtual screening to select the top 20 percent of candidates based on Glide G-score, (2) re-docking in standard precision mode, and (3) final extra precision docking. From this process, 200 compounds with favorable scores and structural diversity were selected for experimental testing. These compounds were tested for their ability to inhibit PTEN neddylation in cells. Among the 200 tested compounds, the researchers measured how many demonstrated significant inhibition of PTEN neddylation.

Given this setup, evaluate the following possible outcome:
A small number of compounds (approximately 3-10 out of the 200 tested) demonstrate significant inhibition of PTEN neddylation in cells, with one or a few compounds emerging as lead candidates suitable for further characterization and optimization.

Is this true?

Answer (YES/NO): NO